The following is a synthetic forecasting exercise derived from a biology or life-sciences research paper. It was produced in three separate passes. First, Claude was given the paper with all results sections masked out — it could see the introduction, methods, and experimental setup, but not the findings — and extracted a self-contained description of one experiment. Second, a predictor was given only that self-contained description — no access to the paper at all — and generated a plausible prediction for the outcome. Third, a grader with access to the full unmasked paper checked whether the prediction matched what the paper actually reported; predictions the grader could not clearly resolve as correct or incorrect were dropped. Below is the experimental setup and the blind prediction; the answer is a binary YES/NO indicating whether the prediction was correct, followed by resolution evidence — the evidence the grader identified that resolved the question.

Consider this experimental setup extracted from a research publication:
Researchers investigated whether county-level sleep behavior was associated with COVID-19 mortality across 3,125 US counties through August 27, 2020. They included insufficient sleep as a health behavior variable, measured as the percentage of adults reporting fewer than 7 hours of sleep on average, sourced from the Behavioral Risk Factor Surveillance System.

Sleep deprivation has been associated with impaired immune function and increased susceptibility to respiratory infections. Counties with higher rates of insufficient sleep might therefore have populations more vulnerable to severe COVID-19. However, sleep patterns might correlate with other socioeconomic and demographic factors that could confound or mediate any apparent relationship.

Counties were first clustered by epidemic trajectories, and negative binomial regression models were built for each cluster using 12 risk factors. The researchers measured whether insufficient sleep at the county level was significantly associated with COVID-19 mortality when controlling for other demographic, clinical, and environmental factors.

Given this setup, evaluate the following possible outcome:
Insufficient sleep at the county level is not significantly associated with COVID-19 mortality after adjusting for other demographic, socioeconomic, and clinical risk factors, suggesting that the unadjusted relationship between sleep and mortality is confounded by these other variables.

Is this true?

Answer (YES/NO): NO